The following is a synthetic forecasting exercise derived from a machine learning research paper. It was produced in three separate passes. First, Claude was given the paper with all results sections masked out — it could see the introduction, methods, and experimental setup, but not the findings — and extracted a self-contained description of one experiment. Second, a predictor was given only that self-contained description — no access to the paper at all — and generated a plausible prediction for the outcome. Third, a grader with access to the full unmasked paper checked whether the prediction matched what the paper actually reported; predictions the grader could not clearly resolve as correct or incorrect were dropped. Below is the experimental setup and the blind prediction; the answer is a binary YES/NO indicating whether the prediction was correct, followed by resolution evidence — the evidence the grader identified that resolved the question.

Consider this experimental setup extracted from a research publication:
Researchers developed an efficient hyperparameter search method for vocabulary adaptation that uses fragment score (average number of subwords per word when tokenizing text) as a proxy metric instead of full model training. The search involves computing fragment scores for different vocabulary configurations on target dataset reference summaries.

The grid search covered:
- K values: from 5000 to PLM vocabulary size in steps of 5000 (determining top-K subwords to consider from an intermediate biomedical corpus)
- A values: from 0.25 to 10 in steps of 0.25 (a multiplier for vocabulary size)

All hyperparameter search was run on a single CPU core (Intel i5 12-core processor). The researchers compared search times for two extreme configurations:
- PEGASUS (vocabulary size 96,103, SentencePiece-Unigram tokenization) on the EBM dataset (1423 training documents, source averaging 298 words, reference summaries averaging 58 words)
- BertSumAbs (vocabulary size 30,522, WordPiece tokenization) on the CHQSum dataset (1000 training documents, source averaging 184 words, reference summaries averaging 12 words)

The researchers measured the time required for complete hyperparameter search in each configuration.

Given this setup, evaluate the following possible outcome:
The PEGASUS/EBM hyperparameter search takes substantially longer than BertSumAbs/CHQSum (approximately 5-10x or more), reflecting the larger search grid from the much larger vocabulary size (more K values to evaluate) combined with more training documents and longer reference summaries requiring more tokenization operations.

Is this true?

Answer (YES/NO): NO